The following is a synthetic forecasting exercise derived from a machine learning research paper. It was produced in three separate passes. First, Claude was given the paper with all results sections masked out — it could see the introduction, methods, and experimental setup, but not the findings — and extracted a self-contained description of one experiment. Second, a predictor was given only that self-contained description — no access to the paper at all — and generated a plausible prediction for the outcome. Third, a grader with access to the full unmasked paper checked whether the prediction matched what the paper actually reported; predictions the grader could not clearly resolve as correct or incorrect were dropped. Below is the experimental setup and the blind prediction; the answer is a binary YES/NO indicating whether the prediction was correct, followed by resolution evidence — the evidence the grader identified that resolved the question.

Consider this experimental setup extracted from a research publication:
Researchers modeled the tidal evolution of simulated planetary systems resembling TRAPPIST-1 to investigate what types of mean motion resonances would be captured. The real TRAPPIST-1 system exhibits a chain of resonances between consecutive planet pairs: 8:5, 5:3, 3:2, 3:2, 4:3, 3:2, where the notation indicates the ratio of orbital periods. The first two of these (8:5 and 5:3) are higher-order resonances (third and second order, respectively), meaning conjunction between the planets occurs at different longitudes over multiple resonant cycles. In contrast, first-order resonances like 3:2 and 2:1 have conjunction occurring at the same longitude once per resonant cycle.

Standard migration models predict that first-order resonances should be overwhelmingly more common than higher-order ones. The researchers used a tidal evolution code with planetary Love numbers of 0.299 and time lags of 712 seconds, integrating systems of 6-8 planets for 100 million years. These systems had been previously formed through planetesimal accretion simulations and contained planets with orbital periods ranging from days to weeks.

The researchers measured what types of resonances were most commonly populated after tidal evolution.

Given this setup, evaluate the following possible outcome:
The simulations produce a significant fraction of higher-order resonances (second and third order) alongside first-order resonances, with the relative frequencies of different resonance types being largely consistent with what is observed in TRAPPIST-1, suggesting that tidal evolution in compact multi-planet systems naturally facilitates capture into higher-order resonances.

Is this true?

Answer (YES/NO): NO